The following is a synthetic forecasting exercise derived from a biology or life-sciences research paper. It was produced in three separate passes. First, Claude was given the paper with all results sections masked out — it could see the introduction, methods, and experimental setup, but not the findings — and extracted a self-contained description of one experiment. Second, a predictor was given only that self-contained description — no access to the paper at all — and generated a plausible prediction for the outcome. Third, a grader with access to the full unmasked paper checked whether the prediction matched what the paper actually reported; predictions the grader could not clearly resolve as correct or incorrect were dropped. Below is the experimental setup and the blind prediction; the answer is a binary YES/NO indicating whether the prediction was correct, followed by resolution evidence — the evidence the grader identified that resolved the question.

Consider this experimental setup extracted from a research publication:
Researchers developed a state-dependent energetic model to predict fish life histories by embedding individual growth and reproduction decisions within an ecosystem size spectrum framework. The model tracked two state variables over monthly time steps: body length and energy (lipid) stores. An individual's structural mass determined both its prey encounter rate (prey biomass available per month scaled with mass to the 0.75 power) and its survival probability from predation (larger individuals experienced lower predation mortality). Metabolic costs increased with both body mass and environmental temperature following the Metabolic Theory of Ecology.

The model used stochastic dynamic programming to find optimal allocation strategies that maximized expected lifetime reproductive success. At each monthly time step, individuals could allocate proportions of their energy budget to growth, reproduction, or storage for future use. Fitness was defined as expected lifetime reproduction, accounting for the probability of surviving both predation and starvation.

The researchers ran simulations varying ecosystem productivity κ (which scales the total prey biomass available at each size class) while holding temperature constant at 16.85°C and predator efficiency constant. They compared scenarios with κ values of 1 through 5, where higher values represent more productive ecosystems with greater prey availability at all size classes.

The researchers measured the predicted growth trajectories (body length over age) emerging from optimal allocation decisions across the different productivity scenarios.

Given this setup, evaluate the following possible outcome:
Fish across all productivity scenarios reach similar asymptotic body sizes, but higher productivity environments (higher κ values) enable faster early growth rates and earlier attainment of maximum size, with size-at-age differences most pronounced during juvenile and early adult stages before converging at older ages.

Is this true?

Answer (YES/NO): NO